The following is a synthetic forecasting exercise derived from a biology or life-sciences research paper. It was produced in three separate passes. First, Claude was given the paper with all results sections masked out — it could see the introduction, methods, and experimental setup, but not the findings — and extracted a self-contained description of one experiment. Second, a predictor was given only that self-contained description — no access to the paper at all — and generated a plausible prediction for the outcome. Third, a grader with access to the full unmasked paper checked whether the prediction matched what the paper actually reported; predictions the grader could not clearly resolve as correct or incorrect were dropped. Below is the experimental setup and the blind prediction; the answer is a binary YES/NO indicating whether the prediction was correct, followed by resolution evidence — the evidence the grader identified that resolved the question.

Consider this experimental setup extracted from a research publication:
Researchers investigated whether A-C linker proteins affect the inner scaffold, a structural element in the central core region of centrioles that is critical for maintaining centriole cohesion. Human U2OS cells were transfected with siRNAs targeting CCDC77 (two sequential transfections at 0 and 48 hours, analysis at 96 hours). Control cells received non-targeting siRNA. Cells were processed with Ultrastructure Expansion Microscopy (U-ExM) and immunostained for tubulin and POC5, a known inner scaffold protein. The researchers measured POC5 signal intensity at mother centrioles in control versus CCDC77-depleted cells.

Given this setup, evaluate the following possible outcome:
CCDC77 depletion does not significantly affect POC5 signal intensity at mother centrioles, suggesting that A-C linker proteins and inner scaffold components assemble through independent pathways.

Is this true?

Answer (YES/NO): NO